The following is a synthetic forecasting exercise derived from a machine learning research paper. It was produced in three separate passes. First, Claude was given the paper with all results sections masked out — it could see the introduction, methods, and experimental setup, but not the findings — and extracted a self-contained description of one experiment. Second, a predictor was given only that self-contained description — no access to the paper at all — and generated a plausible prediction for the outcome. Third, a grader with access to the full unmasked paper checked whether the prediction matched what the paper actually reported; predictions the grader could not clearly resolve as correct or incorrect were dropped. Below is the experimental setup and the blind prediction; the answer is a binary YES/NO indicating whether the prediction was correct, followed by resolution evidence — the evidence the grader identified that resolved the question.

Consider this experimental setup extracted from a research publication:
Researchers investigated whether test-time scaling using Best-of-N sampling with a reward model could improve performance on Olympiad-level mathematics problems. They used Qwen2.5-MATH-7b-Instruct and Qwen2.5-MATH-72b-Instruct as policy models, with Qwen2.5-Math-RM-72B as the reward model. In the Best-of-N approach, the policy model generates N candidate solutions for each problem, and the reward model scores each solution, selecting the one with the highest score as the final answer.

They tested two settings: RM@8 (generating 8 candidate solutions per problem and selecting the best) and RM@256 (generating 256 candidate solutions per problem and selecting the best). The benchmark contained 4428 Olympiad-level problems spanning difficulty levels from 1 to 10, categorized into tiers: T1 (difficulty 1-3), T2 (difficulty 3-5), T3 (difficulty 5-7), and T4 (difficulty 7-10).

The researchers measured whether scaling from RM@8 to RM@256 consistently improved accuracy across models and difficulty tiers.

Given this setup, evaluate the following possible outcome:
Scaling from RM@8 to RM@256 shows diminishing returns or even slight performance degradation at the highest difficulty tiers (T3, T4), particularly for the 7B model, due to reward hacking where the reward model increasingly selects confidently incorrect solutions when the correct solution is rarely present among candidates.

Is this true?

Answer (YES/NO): NO